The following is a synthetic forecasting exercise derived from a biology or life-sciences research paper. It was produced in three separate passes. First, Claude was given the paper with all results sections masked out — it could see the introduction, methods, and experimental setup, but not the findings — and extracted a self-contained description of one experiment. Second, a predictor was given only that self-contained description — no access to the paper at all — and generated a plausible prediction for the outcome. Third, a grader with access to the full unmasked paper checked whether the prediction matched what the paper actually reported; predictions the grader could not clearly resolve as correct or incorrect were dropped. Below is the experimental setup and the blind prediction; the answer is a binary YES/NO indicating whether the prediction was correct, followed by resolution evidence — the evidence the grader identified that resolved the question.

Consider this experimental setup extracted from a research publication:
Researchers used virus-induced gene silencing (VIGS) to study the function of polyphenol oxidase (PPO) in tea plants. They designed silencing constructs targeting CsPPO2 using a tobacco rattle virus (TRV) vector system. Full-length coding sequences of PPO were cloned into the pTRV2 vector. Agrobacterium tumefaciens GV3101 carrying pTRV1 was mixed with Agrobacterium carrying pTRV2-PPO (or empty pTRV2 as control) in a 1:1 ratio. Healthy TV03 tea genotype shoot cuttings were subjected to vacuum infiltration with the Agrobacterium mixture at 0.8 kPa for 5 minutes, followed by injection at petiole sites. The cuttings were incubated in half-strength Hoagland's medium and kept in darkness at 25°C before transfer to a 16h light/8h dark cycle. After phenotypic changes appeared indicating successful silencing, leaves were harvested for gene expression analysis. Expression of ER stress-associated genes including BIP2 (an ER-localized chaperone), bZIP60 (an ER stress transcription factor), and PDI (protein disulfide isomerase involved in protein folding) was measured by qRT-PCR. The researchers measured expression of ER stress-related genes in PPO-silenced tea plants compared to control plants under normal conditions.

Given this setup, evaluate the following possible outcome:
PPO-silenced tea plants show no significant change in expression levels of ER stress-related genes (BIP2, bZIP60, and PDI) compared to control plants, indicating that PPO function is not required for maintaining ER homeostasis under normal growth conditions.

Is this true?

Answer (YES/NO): NO